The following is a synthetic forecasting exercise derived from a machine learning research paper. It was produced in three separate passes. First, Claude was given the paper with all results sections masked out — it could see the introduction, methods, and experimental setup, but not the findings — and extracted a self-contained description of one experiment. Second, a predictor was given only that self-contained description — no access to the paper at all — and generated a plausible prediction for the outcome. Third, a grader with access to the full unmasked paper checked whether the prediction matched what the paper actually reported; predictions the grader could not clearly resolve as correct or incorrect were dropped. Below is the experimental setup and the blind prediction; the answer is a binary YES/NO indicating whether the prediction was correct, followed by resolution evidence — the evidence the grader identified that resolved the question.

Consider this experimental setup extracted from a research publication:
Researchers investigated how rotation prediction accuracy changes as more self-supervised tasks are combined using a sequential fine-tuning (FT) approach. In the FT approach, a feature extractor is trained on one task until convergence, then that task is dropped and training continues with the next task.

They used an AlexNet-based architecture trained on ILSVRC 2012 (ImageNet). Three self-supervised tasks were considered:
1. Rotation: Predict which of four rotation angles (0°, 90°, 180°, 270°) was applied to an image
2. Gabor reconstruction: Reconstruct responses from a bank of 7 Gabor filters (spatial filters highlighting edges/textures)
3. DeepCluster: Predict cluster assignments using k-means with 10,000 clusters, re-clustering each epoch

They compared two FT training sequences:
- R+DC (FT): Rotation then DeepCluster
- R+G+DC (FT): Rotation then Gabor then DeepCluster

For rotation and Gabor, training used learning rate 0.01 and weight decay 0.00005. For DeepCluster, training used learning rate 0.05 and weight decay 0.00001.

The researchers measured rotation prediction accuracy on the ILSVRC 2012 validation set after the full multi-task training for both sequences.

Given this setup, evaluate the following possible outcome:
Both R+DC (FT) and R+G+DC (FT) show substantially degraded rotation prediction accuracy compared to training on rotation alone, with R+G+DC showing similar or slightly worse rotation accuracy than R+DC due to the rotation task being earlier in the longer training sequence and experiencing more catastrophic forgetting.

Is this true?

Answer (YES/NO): NO